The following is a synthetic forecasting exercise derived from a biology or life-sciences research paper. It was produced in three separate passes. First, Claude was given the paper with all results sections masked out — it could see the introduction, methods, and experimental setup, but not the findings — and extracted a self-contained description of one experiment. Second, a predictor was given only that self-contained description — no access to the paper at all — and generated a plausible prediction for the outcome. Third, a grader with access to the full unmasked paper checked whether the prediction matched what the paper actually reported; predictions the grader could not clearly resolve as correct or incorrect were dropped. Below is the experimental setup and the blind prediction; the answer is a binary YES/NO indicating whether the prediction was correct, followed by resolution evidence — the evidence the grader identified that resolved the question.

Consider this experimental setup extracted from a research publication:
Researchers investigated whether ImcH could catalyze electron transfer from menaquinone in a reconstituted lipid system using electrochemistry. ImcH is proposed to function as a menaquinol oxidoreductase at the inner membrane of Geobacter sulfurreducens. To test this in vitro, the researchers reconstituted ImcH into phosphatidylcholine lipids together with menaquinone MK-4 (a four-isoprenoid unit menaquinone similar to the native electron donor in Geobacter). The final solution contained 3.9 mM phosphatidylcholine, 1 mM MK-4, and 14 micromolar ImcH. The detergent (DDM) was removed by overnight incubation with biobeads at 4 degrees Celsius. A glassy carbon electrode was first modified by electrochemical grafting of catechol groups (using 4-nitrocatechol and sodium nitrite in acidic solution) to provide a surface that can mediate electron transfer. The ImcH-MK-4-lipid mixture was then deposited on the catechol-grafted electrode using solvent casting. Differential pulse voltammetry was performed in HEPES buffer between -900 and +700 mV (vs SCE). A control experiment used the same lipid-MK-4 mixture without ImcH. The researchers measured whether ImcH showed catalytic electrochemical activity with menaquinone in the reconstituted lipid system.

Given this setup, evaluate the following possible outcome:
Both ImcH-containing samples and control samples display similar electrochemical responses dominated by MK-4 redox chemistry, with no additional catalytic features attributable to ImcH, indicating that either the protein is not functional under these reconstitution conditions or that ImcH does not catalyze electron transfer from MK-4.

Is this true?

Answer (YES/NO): NO